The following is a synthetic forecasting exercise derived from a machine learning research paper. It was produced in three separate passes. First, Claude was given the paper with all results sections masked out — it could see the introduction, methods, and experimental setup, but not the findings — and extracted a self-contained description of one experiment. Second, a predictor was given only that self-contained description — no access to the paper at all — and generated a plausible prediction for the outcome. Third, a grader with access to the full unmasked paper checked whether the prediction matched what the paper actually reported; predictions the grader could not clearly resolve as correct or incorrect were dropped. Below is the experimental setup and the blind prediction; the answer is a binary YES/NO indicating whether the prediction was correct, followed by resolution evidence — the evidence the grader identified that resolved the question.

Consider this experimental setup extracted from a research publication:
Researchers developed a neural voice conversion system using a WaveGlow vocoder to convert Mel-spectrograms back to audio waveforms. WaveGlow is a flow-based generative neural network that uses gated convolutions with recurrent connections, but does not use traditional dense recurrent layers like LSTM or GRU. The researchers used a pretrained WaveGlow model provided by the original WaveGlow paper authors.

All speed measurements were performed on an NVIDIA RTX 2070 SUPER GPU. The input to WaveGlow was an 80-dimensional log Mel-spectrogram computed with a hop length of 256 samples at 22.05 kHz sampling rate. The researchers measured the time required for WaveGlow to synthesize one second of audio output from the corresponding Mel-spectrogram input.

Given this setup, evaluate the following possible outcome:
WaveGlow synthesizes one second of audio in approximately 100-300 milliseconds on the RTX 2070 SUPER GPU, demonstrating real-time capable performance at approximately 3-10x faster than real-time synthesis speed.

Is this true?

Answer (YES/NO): YES